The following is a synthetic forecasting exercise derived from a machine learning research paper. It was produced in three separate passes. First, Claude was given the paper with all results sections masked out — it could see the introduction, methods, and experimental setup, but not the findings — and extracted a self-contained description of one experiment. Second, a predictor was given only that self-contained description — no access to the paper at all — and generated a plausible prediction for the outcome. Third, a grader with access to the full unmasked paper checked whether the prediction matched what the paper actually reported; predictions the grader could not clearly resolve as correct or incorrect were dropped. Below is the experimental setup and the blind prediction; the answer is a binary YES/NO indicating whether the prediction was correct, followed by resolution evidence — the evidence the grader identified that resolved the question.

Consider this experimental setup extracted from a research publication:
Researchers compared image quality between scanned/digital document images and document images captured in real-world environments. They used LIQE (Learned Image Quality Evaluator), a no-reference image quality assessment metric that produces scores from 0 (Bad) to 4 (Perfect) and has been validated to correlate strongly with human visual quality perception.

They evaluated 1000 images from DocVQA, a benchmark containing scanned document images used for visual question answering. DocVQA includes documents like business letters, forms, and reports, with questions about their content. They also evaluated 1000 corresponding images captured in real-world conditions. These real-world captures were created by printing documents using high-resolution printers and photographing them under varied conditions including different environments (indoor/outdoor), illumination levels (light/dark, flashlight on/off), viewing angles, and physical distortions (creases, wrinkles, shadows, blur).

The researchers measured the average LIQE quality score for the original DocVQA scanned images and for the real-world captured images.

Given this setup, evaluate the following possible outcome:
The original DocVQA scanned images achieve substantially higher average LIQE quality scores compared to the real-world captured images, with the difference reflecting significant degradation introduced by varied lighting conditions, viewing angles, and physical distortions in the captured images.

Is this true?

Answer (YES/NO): YES